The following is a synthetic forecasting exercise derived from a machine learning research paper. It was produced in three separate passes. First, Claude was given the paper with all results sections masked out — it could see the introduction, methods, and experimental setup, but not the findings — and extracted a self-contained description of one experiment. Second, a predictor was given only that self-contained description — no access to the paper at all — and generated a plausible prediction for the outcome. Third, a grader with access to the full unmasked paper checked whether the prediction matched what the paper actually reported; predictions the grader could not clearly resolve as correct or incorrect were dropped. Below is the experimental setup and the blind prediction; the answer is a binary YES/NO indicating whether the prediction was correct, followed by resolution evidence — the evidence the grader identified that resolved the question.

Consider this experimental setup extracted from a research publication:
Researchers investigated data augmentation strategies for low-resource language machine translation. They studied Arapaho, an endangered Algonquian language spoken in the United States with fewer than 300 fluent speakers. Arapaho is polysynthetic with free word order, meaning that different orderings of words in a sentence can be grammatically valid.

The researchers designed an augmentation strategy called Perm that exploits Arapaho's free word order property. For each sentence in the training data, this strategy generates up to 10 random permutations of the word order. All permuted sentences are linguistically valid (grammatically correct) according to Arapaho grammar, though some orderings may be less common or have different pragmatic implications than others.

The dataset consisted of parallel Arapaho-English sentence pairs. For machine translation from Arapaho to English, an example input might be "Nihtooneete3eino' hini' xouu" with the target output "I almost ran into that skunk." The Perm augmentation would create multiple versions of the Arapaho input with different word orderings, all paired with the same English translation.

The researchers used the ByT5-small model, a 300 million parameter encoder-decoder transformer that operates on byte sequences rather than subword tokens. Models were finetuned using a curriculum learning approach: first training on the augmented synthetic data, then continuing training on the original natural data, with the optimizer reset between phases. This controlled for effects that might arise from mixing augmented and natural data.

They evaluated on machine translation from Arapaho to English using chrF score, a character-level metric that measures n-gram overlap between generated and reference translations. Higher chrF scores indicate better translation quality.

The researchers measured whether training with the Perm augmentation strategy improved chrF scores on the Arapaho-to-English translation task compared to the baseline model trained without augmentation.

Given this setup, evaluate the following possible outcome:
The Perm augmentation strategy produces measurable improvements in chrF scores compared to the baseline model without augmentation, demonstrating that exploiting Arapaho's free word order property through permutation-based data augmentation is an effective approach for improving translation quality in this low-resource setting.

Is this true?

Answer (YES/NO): NO